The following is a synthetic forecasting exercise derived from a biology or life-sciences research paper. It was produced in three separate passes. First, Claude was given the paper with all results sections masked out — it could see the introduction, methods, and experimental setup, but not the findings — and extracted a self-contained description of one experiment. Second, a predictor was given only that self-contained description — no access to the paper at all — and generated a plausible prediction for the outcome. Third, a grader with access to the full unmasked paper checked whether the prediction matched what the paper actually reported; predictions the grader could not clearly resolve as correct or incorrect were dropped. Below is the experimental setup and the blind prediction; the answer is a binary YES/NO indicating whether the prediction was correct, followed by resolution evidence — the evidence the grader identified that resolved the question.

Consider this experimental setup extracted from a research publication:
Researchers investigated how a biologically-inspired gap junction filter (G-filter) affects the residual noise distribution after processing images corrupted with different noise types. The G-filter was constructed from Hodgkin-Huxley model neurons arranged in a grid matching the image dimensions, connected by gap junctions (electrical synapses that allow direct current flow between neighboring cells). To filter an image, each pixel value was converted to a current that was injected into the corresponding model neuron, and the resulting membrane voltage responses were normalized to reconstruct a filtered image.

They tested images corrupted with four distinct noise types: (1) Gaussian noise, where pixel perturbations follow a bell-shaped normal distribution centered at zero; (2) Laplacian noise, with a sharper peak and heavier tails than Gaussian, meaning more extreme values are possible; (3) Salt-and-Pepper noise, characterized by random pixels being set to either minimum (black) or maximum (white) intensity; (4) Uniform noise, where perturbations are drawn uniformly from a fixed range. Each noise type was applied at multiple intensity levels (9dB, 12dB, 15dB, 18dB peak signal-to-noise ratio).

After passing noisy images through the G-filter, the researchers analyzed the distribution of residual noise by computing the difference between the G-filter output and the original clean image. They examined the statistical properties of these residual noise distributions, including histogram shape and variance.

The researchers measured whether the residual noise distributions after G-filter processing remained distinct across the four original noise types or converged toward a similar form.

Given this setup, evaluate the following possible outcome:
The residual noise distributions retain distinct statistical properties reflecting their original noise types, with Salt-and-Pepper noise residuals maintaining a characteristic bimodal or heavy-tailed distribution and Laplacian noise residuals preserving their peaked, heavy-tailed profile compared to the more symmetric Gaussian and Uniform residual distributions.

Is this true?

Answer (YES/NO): NO